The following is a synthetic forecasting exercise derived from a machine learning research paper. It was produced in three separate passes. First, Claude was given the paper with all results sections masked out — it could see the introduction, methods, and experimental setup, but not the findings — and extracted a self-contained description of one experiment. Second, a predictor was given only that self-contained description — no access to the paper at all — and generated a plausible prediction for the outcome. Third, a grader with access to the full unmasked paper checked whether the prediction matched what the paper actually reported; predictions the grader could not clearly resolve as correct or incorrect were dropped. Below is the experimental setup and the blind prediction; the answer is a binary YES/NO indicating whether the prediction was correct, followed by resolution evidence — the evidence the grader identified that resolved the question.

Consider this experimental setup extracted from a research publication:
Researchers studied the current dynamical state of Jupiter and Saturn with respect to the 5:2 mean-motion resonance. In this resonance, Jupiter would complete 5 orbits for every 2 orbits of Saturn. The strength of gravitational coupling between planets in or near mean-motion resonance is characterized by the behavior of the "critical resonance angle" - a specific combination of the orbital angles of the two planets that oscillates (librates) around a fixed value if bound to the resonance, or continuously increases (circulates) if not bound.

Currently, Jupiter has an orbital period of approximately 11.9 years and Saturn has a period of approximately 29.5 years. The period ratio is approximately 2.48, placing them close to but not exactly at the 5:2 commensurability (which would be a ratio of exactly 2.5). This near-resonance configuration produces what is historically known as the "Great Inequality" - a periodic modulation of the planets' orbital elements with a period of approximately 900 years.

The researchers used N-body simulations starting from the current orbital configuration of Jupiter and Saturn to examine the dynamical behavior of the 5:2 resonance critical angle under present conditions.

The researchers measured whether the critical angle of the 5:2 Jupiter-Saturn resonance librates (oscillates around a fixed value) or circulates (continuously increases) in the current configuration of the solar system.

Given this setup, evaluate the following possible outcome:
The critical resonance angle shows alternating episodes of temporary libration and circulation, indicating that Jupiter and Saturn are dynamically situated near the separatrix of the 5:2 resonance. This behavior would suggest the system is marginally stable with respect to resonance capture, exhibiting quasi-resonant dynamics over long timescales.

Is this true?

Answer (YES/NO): NO